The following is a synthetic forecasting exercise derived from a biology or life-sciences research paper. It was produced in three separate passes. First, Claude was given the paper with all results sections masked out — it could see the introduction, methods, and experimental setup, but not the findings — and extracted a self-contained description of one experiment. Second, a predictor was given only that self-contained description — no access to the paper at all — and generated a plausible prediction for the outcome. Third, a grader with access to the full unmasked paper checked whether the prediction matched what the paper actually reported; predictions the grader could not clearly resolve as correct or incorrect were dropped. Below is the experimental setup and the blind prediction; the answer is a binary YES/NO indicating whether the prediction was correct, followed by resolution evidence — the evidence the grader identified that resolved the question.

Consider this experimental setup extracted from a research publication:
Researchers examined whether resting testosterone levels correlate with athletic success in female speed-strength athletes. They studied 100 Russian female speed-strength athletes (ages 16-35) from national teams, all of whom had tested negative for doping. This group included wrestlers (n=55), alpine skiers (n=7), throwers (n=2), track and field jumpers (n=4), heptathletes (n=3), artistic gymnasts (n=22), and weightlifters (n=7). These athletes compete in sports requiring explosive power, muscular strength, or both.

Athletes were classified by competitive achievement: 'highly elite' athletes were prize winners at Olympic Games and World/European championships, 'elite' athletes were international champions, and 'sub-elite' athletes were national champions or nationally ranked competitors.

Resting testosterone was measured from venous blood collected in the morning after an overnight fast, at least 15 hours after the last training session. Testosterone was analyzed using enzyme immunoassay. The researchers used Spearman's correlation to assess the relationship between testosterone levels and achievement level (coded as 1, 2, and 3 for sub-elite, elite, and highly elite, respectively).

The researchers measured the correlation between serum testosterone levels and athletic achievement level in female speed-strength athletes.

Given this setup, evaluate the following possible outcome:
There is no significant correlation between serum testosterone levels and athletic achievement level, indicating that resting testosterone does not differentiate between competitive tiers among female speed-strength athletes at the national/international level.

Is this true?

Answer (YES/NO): YES